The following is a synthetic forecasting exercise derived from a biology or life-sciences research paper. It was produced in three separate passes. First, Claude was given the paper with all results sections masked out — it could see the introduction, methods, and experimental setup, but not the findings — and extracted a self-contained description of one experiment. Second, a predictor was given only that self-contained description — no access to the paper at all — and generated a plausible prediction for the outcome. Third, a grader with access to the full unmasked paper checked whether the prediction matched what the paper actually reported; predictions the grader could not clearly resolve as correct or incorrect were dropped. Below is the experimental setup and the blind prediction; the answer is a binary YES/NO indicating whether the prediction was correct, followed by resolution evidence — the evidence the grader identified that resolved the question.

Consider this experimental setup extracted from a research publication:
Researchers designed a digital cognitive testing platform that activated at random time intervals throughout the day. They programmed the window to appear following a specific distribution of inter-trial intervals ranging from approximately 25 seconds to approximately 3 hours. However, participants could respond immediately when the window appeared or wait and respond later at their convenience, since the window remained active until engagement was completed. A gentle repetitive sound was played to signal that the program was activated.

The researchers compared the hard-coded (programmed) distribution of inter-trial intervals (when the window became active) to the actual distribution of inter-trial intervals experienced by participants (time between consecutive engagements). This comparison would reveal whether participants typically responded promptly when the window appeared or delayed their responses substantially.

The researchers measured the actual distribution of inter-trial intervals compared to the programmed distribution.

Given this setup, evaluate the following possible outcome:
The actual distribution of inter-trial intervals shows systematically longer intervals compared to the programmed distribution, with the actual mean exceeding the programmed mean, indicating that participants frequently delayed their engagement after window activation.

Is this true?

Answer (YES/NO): NO